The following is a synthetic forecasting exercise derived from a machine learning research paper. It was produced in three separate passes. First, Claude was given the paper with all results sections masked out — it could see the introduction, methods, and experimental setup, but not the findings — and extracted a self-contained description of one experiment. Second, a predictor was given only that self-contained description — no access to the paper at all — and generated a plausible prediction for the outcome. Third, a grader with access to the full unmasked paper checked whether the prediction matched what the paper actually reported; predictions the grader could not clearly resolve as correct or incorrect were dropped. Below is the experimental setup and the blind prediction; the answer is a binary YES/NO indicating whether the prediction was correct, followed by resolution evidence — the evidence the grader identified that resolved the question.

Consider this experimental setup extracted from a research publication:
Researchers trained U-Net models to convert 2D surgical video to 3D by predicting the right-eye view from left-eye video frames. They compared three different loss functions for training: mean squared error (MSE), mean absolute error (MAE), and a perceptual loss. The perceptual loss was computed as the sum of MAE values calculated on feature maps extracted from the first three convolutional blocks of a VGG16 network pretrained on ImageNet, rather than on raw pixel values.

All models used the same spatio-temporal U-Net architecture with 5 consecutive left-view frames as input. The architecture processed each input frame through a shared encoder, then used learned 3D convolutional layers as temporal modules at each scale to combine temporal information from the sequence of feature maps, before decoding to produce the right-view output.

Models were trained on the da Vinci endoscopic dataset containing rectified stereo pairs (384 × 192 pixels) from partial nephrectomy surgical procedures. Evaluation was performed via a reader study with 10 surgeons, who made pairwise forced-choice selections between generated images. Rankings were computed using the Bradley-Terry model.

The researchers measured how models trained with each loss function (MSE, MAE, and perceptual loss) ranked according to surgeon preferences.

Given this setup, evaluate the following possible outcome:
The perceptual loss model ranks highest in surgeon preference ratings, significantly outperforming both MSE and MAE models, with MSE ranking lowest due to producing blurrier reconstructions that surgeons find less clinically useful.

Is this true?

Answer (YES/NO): NO